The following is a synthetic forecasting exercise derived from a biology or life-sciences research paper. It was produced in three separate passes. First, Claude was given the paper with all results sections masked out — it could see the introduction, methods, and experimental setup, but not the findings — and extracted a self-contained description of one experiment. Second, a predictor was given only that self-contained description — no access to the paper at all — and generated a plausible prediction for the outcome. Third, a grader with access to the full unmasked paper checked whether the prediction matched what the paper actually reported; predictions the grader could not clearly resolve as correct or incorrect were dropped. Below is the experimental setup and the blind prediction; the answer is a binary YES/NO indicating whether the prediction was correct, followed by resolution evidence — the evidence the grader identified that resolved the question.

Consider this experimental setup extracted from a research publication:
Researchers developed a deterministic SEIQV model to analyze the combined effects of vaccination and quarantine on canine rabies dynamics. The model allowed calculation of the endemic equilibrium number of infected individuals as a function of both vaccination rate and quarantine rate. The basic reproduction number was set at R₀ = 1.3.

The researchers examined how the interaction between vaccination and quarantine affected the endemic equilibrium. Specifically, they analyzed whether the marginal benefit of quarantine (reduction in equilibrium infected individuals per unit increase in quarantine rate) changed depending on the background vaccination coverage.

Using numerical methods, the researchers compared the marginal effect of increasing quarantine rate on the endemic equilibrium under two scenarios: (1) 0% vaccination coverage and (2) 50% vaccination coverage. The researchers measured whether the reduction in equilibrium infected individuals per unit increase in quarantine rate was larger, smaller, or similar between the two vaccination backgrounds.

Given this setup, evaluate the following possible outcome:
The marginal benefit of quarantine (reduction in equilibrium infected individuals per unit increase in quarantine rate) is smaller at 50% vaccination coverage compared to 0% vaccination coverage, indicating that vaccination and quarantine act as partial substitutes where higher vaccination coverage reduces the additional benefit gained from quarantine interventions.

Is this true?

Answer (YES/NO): YES